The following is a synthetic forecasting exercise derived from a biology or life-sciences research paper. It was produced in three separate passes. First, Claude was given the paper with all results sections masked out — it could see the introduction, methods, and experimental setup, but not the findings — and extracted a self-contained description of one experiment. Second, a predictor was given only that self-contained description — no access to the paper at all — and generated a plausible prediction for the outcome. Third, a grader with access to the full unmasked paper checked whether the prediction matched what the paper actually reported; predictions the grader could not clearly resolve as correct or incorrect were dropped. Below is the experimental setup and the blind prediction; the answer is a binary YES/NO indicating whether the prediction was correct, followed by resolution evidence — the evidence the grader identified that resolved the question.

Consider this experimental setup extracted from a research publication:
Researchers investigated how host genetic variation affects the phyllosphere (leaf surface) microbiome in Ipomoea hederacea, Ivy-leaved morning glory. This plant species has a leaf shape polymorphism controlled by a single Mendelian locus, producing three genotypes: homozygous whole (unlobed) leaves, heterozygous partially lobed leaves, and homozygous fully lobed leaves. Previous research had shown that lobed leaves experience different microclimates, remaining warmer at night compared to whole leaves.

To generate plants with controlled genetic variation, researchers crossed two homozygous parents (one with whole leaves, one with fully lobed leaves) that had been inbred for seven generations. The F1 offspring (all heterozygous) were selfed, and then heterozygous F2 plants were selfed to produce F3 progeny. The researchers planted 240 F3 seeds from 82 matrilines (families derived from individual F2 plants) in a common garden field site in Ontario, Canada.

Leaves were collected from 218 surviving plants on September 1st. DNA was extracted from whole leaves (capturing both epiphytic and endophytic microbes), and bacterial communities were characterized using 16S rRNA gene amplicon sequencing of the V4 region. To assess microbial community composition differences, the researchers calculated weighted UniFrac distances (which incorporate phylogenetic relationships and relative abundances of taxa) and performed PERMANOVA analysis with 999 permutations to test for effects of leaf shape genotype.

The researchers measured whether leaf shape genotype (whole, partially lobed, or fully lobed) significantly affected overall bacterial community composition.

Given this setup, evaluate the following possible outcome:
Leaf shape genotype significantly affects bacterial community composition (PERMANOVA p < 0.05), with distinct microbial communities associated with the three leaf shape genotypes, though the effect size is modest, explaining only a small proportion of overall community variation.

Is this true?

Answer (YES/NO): NO